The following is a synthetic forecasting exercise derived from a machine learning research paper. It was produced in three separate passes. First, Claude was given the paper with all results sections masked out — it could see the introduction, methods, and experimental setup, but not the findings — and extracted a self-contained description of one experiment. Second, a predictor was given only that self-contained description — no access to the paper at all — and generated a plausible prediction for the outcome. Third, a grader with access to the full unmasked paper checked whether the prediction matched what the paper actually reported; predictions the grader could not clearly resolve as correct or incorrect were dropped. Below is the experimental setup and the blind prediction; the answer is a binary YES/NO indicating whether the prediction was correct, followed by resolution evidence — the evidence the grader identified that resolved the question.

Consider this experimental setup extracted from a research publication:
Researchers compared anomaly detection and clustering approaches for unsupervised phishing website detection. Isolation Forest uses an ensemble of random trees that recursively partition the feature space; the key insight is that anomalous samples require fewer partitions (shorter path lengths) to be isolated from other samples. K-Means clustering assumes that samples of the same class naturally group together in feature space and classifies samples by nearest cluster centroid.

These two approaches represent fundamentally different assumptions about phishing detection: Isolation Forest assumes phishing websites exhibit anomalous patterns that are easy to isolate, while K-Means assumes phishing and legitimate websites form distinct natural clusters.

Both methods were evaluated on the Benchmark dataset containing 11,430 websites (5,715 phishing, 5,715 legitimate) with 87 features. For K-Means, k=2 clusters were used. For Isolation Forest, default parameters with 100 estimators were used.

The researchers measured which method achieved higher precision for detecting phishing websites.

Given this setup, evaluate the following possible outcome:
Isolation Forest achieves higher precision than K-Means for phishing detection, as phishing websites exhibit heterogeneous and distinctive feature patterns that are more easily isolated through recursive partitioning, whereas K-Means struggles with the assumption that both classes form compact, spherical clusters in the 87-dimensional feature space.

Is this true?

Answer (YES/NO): NO